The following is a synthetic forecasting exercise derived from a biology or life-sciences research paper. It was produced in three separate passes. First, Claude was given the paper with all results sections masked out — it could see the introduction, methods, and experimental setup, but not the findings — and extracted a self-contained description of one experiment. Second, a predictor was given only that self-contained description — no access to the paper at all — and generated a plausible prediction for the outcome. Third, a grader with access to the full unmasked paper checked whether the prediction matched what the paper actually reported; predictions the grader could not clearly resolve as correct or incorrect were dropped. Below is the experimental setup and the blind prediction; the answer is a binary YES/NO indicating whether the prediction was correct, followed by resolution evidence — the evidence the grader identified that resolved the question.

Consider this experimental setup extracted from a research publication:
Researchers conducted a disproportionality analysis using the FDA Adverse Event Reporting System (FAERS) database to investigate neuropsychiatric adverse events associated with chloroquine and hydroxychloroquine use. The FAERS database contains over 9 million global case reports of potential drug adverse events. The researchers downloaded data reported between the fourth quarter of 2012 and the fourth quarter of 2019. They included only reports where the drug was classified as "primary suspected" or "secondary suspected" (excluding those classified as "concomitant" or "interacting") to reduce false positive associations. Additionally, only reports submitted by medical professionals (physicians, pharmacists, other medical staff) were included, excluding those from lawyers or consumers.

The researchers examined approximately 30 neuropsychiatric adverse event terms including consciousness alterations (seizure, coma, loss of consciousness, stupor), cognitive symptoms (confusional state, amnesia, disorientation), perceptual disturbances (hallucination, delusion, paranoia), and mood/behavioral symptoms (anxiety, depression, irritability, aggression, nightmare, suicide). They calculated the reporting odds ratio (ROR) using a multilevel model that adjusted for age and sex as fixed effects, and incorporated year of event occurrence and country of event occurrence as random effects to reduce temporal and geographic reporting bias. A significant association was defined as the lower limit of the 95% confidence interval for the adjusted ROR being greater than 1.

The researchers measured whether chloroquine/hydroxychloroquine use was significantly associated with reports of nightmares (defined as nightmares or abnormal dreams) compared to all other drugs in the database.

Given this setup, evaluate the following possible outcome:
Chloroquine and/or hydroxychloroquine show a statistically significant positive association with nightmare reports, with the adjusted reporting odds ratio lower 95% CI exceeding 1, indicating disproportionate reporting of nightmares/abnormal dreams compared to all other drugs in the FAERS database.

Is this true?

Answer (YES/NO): NO